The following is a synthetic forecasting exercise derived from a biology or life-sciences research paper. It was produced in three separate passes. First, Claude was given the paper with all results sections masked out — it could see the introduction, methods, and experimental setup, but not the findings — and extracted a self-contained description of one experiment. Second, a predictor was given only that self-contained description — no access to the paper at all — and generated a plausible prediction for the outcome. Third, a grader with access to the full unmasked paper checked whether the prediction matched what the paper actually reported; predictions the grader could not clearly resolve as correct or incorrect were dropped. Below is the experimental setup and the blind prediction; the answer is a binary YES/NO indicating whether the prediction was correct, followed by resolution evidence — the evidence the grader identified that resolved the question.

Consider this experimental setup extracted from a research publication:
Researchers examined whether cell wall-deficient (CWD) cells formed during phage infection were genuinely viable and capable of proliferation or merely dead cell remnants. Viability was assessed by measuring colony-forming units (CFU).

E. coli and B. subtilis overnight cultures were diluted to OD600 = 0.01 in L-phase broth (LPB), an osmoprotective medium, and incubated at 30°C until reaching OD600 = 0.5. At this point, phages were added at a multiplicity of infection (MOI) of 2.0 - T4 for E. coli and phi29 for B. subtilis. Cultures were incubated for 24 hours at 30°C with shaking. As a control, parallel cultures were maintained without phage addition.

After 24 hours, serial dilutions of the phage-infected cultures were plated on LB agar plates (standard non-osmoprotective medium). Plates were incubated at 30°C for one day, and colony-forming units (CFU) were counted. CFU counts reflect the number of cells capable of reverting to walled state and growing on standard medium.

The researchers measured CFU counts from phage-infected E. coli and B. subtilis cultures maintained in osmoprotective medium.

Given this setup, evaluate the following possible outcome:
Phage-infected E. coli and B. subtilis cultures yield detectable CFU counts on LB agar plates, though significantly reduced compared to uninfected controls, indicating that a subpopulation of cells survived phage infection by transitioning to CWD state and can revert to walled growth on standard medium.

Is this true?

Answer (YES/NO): YES